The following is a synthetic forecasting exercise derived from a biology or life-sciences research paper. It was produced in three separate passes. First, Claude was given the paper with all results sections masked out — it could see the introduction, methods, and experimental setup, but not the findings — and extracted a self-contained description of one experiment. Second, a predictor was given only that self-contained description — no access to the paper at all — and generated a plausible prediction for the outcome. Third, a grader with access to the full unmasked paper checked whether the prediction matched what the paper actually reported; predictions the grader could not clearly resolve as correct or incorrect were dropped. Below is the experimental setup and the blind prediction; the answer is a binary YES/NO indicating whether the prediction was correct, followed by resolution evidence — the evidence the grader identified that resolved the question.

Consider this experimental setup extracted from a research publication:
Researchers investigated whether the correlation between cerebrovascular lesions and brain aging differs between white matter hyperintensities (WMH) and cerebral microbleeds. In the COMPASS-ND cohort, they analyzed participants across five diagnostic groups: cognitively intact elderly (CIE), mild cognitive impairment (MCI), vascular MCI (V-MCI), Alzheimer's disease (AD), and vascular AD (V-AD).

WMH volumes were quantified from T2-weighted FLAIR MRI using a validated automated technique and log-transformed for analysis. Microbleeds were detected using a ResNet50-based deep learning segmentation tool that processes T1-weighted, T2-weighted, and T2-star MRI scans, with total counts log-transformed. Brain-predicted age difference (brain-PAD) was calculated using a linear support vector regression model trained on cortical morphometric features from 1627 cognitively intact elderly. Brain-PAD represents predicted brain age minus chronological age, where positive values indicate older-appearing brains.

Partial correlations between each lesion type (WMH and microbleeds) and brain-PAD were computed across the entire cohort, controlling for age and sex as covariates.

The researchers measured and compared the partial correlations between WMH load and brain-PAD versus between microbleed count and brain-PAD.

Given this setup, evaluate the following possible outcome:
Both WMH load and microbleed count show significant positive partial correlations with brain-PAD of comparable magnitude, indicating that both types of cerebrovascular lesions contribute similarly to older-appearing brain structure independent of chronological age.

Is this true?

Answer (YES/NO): NO